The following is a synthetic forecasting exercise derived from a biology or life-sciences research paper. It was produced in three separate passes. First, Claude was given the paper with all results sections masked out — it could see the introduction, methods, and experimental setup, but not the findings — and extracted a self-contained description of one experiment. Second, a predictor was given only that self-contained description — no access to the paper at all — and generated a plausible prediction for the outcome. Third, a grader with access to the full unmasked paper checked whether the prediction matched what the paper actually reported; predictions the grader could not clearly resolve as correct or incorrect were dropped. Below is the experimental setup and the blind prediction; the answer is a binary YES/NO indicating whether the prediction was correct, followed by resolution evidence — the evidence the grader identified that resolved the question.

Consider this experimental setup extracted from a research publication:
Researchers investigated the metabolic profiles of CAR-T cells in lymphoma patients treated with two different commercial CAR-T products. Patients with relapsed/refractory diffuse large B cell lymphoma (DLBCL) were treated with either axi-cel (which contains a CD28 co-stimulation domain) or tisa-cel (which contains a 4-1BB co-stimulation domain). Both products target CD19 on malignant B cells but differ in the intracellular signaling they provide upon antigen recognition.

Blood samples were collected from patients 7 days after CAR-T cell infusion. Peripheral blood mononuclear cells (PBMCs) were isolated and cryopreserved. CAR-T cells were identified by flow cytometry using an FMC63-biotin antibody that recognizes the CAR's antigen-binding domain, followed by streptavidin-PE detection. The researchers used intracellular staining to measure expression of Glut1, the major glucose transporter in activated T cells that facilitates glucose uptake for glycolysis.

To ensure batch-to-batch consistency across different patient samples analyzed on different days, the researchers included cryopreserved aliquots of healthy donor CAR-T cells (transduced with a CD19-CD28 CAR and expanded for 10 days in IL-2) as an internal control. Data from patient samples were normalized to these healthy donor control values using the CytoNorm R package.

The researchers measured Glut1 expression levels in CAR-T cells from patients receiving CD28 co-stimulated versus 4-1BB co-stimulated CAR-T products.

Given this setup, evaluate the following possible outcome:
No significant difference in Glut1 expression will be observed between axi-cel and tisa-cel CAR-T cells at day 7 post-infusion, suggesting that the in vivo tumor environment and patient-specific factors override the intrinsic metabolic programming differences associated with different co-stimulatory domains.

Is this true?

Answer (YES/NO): NO